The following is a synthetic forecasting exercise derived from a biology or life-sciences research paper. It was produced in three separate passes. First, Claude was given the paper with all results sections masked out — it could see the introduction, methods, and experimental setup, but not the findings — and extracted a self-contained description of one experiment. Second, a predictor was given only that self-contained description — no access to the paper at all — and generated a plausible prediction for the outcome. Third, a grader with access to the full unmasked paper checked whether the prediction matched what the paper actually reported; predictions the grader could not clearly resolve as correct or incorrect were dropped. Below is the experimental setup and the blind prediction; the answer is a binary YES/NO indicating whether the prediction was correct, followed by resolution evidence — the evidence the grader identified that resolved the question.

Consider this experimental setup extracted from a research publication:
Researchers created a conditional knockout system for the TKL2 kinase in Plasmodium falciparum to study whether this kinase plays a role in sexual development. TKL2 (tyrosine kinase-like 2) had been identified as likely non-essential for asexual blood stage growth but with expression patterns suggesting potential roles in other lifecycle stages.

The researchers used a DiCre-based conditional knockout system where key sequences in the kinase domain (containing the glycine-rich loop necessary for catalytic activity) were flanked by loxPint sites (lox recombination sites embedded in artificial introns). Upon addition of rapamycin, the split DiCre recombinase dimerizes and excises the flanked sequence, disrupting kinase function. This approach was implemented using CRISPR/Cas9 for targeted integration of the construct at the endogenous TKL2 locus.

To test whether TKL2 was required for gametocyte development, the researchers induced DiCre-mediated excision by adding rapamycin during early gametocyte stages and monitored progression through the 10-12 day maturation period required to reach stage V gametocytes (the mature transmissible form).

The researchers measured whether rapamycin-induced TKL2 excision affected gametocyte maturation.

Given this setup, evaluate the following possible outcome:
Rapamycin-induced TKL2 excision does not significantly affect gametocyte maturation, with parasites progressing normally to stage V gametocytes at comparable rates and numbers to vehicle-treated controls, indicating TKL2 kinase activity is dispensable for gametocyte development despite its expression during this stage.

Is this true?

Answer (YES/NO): YES